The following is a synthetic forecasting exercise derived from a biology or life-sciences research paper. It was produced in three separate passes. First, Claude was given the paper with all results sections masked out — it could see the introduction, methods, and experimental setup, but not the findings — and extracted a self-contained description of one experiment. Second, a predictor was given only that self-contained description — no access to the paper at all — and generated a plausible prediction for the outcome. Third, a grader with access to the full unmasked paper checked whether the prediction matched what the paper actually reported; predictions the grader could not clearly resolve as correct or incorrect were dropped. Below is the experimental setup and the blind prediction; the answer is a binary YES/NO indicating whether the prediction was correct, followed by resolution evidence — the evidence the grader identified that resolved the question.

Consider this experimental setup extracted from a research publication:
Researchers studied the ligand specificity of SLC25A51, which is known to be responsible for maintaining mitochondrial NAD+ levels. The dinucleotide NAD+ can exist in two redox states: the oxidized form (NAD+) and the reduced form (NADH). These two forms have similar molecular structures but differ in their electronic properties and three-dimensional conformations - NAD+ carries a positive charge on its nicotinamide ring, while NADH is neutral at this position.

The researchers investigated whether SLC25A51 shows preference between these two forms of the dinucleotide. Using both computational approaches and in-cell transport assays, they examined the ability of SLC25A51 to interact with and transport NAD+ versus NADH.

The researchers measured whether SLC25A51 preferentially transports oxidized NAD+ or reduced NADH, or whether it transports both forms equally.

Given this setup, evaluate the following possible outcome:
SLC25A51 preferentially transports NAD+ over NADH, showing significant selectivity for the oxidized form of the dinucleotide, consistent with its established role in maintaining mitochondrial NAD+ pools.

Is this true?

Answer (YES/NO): YES